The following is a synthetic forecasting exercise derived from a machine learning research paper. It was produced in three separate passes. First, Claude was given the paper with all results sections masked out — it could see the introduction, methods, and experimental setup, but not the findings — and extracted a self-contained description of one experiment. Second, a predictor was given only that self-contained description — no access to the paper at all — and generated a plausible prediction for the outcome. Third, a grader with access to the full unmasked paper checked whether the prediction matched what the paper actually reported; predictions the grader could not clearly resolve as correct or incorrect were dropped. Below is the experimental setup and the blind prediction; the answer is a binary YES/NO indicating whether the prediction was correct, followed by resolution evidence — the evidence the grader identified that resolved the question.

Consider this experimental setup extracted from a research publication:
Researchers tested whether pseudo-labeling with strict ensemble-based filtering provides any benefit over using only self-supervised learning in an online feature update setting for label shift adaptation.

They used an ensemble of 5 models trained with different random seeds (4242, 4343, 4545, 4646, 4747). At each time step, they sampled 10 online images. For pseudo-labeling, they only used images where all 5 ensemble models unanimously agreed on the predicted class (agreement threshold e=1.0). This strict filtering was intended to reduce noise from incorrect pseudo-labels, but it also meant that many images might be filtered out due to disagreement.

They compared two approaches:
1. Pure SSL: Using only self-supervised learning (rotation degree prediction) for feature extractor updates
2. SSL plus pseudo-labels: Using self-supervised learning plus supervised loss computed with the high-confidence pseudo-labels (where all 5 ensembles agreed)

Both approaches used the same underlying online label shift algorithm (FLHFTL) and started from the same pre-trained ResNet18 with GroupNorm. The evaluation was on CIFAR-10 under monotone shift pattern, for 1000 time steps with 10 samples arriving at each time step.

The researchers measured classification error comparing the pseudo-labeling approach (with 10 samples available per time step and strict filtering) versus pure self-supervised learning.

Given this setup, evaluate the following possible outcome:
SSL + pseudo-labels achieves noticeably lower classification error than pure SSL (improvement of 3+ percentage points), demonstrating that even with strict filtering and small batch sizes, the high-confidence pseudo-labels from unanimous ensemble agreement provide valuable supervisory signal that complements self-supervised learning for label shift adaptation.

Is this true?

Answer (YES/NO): NO